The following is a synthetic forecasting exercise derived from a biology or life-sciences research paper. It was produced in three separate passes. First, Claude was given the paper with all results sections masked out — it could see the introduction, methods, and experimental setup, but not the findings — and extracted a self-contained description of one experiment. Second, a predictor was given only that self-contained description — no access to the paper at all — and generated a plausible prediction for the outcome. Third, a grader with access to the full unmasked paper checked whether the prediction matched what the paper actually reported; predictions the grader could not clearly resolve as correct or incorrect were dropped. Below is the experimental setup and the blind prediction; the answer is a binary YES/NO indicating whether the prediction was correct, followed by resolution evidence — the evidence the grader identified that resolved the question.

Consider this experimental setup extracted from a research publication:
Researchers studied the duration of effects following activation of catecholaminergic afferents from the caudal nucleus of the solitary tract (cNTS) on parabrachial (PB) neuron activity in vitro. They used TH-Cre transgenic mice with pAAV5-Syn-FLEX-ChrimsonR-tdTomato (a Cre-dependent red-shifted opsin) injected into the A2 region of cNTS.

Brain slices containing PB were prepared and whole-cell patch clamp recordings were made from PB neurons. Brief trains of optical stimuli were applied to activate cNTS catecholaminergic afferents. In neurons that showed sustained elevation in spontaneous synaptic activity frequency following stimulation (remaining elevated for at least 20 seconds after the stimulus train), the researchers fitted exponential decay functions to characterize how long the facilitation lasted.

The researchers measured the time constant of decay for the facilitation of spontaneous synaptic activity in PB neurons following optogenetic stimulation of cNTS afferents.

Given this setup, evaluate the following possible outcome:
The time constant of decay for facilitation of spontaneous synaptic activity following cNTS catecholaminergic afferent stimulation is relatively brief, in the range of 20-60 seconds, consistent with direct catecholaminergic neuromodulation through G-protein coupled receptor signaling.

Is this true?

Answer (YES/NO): NO